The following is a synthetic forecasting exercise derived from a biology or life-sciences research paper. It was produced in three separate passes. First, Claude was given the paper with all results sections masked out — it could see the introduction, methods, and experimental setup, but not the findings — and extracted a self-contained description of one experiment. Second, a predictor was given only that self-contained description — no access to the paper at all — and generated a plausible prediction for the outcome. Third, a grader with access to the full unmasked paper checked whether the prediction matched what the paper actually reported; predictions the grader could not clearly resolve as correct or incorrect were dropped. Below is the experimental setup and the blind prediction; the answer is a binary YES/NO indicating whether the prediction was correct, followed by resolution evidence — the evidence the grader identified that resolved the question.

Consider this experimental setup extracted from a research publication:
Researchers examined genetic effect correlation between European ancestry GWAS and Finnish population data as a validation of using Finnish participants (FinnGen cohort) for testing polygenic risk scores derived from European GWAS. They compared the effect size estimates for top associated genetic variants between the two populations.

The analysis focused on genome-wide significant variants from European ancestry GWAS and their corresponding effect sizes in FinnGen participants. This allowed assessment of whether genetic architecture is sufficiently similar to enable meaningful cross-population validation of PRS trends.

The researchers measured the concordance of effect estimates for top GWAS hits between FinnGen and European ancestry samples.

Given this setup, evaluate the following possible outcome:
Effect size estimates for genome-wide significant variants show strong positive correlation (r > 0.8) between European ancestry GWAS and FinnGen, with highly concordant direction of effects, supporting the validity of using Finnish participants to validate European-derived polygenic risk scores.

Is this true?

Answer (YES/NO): NO